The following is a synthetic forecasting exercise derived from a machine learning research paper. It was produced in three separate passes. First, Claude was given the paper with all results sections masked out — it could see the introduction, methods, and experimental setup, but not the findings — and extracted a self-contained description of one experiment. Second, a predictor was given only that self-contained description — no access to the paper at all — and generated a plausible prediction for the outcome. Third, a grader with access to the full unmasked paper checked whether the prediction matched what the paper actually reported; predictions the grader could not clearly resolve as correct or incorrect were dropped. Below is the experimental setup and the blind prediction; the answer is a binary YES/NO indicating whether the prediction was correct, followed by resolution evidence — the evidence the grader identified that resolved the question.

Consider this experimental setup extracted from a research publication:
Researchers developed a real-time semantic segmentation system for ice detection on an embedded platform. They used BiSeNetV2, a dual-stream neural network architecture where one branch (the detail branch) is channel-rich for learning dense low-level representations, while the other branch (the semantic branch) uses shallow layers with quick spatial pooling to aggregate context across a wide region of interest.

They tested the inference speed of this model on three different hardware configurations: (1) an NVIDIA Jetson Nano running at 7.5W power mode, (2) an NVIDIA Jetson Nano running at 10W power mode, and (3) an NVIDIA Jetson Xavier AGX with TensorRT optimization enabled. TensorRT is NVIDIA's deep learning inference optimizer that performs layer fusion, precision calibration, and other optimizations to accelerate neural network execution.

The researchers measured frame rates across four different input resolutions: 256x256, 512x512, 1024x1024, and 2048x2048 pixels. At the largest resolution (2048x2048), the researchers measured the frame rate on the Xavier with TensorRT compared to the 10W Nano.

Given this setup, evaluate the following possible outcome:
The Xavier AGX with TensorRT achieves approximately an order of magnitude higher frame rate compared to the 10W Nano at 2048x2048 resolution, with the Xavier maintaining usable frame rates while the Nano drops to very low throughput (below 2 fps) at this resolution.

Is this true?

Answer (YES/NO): YES